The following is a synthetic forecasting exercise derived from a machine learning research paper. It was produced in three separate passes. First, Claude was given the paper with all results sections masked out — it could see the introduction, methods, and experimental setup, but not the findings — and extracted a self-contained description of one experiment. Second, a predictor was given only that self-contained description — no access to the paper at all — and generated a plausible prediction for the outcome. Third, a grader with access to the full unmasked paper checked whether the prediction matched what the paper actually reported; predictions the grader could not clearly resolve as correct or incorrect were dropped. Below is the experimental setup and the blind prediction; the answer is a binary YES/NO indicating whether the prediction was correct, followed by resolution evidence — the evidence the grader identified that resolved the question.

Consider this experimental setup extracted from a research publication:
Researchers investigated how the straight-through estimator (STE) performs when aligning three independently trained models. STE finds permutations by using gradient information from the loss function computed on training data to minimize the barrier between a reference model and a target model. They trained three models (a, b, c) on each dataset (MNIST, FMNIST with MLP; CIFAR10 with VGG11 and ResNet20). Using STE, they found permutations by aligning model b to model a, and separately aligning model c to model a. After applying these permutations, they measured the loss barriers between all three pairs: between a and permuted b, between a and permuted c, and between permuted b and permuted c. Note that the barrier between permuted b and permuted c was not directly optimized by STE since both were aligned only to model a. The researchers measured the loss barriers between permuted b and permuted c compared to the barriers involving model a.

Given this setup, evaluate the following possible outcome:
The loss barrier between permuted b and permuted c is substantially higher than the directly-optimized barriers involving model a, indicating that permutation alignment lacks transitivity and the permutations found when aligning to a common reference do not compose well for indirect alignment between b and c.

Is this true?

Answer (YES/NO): YES